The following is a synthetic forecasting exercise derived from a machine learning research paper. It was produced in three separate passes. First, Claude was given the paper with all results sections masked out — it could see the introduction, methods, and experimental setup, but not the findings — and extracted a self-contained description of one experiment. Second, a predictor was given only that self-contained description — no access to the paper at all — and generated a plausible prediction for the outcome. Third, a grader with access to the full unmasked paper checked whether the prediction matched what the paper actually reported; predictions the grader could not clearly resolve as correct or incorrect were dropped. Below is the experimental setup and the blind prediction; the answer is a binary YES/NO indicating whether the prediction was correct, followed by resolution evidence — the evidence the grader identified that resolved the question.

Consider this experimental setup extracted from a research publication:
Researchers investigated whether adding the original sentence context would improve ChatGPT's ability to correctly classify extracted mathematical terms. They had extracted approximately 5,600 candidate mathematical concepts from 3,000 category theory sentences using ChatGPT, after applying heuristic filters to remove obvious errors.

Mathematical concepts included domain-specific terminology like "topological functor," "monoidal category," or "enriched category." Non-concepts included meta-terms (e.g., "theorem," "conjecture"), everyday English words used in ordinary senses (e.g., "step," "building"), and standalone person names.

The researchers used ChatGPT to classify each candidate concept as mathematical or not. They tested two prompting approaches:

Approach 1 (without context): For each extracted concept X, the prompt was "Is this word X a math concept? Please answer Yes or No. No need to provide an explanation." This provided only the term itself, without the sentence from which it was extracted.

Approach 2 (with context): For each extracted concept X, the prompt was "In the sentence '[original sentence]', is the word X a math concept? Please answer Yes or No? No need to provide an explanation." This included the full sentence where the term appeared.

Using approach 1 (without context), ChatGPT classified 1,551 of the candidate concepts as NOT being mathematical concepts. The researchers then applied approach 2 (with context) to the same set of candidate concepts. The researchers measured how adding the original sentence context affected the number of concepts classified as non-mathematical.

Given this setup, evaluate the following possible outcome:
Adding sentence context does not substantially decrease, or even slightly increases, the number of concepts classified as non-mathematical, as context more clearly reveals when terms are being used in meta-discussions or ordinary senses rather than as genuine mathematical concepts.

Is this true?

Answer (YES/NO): NO